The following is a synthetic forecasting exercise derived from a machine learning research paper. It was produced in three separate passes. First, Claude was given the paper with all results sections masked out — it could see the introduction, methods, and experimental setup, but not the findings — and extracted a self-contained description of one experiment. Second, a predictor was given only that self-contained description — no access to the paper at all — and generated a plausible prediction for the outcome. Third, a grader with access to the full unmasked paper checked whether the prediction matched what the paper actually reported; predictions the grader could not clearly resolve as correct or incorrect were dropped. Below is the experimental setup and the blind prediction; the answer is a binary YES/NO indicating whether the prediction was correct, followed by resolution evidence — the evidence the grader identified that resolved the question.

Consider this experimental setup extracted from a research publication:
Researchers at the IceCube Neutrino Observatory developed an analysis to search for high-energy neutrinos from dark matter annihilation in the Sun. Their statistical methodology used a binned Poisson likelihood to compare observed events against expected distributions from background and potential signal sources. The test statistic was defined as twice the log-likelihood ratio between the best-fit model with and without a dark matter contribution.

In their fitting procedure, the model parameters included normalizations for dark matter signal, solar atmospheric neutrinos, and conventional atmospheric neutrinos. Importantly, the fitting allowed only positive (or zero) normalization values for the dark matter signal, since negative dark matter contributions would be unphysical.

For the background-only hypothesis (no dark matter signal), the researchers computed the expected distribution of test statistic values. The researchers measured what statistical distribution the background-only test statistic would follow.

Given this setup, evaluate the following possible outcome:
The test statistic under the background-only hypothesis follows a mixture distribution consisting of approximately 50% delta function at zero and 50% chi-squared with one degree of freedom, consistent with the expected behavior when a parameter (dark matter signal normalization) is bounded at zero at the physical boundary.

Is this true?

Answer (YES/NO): YES